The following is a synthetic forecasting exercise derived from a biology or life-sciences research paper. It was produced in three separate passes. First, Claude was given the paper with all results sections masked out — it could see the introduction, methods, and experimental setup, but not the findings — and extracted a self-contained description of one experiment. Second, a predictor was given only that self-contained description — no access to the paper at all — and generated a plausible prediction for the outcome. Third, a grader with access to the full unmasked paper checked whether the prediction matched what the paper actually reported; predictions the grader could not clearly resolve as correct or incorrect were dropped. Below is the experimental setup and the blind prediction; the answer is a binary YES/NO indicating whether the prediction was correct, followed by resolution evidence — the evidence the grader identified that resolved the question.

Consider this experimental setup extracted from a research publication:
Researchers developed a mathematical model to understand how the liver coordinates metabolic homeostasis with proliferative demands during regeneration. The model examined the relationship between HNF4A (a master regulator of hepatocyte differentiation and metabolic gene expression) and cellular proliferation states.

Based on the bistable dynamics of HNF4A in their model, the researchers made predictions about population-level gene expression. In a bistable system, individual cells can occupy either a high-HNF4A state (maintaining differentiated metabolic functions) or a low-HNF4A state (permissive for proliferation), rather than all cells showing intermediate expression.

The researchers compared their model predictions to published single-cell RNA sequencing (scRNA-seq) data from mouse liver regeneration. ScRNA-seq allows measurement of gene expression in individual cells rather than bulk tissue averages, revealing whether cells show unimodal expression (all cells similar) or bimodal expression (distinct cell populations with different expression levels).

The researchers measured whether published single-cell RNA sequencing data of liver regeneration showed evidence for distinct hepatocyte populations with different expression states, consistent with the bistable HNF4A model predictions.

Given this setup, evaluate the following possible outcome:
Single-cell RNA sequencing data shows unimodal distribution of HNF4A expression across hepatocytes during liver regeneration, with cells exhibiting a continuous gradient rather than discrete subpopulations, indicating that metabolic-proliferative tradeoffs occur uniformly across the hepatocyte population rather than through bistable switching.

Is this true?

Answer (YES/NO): NO